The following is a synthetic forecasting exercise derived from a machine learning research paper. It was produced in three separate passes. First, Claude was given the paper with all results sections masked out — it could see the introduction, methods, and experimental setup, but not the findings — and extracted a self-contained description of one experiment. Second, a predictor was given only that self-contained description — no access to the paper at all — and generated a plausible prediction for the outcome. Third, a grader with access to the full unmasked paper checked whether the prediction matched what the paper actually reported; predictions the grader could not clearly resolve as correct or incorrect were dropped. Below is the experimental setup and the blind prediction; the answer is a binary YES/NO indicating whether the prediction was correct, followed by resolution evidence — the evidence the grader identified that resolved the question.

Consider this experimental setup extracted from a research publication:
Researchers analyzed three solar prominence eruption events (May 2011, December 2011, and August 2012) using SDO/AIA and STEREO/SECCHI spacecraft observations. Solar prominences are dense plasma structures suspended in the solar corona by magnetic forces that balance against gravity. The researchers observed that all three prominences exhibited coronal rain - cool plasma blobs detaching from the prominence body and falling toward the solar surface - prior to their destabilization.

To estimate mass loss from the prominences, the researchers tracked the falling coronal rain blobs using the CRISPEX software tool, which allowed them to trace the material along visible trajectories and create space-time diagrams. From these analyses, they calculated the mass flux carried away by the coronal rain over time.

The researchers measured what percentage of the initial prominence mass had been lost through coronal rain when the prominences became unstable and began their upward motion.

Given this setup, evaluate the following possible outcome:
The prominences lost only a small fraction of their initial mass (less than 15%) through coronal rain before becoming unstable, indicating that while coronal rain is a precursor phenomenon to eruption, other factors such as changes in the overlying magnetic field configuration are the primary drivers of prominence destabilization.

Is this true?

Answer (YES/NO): NO